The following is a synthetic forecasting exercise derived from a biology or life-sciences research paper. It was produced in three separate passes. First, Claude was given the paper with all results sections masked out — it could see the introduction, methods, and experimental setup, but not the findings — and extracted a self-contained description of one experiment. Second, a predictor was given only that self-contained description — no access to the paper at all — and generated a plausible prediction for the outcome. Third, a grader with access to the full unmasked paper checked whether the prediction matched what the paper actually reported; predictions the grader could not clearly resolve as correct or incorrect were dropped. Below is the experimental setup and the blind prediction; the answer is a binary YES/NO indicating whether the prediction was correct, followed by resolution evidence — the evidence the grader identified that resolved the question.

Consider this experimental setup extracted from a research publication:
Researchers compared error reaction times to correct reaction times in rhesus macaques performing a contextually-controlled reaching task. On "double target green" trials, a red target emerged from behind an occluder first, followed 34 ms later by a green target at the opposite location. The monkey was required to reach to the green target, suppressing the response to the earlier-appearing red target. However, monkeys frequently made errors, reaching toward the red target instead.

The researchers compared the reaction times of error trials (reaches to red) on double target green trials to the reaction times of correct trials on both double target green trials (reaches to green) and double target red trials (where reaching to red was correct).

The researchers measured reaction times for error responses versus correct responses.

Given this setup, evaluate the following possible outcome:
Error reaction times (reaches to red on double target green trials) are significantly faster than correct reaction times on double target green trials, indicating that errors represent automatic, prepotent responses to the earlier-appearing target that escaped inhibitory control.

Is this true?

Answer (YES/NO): YES